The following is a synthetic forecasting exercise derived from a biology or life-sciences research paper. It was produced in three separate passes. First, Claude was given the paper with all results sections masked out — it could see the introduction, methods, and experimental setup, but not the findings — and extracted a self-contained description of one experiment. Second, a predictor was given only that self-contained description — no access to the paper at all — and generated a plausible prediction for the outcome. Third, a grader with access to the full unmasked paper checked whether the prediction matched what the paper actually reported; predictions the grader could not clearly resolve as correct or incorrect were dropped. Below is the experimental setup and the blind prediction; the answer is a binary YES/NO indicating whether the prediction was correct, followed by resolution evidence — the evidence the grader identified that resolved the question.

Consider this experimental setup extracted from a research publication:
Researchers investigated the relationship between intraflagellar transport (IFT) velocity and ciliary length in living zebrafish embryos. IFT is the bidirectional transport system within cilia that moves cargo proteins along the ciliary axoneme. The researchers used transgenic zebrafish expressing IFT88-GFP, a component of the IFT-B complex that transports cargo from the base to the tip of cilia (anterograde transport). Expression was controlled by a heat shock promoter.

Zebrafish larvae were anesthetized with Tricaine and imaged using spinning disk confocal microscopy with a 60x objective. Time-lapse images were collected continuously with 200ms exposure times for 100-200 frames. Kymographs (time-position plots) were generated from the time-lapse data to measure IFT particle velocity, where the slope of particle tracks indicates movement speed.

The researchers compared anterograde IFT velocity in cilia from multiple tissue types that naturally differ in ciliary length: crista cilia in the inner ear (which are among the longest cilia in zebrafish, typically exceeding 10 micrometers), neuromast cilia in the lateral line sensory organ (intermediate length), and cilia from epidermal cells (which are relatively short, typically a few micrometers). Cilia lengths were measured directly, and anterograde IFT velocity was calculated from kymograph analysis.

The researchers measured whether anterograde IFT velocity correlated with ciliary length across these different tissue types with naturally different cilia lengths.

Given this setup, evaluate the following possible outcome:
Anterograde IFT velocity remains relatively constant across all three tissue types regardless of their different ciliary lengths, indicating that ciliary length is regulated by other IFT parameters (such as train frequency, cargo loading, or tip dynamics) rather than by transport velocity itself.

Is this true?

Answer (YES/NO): NO